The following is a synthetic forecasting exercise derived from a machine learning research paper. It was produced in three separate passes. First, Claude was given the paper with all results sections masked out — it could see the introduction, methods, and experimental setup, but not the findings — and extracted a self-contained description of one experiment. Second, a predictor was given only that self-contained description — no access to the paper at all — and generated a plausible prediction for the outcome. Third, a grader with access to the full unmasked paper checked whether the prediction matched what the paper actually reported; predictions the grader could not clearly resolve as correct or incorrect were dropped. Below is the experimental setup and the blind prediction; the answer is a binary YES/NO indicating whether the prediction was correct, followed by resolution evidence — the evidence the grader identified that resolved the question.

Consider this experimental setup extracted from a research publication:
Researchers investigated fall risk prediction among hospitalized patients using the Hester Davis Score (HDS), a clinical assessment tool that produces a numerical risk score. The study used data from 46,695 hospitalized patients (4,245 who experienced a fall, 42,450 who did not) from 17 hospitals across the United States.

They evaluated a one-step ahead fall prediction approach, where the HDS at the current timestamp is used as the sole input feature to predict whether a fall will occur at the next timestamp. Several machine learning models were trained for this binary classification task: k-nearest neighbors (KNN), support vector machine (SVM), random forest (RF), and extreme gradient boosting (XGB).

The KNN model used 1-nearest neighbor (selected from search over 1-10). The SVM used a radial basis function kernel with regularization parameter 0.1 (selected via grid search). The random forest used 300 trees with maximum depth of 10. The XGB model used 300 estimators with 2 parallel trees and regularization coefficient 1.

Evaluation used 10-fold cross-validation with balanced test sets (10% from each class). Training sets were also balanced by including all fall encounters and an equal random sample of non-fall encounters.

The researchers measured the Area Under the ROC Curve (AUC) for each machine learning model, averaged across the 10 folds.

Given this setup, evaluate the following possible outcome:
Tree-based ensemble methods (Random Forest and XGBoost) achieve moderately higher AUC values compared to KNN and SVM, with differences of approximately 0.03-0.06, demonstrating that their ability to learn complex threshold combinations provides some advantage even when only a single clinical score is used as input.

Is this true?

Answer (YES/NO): NO